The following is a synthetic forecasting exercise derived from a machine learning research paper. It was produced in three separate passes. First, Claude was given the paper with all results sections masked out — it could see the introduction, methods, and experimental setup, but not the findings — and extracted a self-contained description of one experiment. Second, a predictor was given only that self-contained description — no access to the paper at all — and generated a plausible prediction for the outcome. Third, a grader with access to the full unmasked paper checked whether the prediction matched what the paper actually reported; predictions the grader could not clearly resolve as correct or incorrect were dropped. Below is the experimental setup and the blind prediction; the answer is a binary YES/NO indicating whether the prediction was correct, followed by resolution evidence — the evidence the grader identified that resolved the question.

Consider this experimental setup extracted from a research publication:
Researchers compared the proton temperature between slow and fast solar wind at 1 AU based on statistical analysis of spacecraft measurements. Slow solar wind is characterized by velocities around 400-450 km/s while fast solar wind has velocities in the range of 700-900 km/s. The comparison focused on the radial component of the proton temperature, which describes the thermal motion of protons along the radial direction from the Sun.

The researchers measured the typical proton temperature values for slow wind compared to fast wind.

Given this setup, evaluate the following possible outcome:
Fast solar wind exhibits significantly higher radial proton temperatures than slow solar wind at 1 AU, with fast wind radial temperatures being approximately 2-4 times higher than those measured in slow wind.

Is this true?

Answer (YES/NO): YES